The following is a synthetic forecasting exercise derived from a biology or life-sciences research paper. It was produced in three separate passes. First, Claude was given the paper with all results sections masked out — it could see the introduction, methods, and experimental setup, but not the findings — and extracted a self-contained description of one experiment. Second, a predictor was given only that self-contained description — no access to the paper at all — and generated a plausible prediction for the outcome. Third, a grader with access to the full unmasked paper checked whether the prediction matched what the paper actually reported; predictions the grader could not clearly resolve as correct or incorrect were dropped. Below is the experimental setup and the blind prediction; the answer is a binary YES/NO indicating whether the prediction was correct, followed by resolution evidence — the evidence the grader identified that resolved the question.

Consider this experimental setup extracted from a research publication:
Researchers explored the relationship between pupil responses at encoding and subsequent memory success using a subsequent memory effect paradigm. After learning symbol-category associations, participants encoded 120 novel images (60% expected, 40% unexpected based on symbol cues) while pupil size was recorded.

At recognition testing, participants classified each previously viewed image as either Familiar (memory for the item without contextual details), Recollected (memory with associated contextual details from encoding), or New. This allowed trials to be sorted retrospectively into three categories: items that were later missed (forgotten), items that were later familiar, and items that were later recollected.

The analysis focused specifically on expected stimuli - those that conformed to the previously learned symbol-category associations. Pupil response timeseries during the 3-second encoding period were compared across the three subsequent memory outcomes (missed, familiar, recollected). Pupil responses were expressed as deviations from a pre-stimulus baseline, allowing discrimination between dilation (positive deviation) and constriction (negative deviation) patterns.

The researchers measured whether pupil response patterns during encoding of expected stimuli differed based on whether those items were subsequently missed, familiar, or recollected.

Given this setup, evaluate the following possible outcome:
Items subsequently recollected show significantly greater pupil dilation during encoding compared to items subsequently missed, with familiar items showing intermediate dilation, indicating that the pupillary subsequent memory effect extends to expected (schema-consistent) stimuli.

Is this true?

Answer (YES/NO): NO